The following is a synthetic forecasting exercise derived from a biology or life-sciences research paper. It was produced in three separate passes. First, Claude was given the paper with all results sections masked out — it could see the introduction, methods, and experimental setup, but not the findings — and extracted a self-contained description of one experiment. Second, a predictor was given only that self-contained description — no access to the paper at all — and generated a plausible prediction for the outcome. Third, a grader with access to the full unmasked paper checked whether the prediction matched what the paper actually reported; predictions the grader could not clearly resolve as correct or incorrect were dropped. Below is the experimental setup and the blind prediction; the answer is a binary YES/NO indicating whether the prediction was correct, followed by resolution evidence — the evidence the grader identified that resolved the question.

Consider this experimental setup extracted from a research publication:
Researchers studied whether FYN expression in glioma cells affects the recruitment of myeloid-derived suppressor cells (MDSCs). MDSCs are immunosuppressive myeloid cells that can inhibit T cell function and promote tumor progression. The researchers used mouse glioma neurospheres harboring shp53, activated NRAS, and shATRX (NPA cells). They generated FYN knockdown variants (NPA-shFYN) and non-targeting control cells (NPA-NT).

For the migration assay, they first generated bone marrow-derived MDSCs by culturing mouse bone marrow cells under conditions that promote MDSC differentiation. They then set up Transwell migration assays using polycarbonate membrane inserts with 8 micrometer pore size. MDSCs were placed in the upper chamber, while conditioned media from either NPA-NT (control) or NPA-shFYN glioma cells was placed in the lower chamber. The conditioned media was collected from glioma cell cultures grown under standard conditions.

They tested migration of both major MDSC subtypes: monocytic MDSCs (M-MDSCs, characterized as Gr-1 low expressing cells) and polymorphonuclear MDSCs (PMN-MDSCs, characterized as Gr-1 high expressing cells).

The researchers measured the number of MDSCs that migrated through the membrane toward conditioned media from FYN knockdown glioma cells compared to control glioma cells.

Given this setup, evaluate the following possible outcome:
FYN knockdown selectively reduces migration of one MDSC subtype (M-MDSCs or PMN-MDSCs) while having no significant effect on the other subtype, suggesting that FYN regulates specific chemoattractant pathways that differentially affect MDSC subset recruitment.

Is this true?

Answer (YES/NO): YES